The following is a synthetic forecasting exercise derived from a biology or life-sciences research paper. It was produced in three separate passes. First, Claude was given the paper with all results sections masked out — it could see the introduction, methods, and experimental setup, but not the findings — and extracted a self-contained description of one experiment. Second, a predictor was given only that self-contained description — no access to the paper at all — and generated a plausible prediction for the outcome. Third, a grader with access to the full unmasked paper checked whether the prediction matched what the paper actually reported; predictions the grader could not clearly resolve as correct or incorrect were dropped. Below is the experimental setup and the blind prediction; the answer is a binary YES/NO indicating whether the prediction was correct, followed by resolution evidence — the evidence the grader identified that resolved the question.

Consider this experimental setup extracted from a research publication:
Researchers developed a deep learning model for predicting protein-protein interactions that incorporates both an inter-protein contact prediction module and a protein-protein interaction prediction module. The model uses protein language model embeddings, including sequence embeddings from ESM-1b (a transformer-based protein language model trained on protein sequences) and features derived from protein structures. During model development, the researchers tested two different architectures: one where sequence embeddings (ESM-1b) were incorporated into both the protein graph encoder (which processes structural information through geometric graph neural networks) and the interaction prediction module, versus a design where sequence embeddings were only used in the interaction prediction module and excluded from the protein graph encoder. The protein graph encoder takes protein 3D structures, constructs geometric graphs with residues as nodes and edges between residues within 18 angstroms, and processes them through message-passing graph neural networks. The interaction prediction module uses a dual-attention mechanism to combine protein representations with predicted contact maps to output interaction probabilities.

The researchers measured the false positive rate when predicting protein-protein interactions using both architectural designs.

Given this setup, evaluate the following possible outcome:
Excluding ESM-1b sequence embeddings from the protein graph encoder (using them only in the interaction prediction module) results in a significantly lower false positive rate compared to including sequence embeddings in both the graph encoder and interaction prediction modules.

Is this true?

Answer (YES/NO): YES